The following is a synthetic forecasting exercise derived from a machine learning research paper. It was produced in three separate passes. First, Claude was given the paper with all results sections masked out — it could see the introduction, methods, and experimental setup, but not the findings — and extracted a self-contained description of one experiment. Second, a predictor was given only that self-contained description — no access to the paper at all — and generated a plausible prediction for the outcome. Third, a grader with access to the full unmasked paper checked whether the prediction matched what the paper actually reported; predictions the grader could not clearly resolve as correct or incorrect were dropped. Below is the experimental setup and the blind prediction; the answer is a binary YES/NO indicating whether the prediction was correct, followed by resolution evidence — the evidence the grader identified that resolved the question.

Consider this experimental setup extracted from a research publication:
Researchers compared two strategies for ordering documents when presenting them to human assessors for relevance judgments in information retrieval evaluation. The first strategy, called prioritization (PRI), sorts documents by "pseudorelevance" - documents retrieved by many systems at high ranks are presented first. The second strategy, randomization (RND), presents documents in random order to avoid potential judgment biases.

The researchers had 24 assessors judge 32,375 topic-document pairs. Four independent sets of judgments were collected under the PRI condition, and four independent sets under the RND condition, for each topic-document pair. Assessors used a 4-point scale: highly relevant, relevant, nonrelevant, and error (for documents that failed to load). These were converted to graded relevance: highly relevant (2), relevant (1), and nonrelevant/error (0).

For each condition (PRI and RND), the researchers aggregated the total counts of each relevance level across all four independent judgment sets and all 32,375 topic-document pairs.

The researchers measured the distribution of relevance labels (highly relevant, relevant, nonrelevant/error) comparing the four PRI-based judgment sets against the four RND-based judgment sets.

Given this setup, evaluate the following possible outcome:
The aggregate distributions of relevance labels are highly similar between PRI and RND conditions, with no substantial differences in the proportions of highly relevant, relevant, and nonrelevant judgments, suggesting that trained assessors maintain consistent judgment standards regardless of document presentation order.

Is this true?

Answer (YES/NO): YES